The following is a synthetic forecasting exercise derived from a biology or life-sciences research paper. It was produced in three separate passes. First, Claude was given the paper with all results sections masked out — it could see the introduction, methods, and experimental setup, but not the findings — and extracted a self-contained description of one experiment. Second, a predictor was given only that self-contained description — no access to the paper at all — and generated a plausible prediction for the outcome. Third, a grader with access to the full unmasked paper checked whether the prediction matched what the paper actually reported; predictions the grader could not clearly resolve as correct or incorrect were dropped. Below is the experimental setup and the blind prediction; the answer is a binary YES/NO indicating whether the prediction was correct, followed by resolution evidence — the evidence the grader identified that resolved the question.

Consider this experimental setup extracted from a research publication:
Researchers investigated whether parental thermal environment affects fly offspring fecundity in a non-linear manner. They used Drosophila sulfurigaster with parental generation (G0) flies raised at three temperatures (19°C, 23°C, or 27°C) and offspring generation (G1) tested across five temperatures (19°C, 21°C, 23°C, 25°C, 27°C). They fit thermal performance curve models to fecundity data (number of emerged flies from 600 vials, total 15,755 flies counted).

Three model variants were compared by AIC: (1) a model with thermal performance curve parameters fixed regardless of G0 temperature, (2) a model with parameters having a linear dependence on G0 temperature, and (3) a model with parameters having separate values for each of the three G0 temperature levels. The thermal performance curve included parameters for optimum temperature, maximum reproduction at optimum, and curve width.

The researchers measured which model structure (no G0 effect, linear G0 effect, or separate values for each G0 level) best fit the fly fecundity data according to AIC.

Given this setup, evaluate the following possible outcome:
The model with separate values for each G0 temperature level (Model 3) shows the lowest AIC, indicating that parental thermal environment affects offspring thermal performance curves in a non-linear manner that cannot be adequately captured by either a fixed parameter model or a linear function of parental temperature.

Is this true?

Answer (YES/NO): YES